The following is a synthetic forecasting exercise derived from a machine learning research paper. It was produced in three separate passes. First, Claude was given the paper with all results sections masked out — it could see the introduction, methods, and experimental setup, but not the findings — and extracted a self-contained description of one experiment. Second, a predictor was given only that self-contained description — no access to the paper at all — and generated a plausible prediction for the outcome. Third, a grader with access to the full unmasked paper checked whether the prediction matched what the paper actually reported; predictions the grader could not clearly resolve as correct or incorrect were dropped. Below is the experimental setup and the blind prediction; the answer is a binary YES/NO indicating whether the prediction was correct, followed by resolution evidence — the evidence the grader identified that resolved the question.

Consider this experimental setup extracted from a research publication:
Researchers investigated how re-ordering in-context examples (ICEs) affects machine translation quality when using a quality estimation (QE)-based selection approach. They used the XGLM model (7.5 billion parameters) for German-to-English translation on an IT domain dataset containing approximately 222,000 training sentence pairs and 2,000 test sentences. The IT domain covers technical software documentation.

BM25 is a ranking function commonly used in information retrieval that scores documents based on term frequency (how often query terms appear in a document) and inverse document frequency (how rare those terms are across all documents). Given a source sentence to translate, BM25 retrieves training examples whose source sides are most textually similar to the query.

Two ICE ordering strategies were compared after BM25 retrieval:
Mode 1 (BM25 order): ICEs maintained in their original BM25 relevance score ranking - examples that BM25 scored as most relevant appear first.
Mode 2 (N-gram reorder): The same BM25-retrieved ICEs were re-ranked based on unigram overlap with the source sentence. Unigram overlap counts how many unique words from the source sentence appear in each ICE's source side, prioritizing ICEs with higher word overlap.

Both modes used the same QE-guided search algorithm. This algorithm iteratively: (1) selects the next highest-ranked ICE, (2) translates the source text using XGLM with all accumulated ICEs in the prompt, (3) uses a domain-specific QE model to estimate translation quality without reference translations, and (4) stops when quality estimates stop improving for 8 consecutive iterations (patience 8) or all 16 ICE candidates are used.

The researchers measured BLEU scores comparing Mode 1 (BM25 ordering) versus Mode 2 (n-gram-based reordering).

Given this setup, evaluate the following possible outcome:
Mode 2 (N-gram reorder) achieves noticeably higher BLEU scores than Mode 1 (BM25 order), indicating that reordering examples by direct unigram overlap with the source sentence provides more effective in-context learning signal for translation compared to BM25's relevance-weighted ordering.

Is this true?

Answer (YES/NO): NO